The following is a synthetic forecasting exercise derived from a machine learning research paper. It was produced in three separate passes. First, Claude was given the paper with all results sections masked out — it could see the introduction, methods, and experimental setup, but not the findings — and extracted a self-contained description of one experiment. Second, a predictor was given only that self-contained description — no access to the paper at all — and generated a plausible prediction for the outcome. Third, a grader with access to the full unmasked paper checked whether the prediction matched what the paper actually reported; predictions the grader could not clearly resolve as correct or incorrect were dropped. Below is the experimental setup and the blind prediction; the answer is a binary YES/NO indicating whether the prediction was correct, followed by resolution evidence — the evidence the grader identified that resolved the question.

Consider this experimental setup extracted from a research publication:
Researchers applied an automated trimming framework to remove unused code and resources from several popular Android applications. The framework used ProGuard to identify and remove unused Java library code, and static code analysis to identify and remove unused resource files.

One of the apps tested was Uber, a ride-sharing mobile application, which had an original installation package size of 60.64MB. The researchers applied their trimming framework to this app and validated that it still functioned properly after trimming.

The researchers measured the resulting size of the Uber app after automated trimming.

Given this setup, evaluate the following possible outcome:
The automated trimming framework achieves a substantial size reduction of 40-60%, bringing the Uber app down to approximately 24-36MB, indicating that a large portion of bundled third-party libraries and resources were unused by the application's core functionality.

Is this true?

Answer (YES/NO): YES